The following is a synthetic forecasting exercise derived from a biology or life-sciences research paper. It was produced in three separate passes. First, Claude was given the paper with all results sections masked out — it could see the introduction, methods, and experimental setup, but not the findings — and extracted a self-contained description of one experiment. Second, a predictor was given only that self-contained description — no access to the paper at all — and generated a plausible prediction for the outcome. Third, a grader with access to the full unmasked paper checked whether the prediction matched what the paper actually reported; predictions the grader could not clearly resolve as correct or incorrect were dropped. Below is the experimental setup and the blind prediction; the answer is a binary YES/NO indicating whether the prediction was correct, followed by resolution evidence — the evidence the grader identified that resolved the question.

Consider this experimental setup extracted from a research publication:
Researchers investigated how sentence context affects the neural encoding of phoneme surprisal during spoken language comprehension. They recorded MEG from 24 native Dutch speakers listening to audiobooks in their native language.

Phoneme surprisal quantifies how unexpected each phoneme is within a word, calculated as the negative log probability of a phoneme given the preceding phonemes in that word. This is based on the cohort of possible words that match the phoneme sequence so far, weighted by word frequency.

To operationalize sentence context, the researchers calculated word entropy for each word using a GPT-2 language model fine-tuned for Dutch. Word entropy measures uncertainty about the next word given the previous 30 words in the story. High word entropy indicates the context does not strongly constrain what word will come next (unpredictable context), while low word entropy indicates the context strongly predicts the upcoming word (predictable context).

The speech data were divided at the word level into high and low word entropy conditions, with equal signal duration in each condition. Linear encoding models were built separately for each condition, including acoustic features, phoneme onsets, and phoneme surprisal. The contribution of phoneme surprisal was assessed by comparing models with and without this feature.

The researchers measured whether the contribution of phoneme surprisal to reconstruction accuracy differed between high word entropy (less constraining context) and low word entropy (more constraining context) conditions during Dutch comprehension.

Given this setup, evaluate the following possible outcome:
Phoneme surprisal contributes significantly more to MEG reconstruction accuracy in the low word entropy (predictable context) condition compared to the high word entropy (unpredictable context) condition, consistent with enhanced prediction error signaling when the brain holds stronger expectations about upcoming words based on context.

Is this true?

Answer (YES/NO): NO